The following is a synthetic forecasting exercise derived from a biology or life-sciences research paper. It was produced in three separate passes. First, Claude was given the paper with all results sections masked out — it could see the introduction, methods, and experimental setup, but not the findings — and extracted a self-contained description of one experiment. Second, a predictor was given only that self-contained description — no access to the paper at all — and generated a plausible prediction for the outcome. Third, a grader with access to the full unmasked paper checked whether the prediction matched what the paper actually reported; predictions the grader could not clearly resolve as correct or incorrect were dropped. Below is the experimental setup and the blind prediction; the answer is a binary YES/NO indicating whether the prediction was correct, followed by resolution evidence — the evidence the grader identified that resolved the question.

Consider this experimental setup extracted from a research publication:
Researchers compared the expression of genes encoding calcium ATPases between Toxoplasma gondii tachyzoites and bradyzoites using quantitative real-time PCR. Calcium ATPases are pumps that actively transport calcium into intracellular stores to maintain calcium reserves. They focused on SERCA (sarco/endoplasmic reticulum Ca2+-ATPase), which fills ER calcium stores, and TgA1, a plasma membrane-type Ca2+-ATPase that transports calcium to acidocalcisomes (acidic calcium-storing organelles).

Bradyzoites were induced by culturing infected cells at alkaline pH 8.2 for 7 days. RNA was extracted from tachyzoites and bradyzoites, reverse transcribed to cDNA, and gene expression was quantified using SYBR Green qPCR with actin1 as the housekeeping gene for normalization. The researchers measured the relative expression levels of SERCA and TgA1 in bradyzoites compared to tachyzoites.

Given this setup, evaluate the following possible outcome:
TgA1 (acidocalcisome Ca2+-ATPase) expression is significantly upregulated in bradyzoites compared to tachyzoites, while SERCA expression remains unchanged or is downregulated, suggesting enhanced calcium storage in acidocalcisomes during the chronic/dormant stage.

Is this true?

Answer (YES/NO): NO